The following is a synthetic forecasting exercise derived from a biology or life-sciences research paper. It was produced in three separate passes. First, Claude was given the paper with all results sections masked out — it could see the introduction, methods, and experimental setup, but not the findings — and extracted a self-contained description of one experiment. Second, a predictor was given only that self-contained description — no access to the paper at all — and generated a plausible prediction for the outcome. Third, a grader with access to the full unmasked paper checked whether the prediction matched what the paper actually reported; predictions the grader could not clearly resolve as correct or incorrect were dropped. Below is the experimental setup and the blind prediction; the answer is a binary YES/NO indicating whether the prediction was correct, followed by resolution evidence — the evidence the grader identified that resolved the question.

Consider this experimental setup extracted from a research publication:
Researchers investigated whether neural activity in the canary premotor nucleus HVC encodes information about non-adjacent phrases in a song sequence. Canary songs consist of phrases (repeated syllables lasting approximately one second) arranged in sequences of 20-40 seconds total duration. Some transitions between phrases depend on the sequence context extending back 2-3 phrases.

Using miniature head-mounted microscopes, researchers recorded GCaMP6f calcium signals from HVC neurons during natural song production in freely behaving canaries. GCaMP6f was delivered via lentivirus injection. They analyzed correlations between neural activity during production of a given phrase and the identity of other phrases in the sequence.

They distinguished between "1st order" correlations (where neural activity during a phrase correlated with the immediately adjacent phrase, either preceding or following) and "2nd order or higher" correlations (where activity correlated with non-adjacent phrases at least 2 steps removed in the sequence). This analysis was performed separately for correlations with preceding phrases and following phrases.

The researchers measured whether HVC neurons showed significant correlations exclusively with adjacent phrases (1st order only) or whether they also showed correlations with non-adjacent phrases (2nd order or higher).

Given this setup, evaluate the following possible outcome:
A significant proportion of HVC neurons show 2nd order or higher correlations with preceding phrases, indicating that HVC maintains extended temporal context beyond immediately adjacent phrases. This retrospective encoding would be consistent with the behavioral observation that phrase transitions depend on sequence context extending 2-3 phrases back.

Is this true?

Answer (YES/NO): YES